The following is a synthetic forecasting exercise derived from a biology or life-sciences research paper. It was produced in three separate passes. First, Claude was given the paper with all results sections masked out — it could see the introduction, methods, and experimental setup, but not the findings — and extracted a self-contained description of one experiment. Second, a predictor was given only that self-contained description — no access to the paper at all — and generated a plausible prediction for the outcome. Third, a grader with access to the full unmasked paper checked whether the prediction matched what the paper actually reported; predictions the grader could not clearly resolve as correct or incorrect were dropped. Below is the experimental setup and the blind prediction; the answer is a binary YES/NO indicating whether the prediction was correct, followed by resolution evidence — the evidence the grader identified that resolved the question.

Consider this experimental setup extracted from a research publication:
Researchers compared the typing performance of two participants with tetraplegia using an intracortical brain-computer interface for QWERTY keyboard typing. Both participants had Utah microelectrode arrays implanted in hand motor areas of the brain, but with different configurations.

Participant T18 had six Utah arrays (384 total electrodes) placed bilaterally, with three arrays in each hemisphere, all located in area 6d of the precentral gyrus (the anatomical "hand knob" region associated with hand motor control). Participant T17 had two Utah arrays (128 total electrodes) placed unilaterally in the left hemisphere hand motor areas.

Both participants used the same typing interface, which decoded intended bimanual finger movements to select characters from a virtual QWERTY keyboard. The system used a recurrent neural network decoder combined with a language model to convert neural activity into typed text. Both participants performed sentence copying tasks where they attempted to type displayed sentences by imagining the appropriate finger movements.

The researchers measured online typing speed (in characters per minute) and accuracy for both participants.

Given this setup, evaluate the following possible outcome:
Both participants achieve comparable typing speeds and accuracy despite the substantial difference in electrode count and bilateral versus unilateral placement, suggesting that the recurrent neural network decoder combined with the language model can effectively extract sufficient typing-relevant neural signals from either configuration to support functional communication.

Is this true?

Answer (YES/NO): NO